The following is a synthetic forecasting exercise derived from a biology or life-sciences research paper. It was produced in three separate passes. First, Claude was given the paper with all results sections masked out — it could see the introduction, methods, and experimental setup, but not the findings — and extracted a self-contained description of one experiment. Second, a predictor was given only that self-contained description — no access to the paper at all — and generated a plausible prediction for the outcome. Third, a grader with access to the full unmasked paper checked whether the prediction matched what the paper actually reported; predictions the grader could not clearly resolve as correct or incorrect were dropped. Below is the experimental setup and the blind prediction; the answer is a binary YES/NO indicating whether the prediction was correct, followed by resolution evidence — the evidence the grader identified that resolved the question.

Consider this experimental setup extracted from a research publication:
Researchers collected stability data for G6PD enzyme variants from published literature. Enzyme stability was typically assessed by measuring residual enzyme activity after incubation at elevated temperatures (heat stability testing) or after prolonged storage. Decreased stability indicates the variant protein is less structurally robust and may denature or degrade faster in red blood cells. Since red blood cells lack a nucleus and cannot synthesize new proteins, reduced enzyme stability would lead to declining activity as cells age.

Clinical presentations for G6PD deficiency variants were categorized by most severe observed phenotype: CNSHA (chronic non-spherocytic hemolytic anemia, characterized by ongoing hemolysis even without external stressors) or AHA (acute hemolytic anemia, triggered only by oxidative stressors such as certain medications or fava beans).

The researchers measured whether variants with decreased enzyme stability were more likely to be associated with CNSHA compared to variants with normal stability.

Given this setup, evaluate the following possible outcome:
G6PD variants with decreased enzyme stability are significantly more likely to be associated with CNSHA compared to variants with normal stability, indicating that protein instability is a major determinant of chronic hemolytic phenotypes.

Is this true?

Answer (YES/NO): YES